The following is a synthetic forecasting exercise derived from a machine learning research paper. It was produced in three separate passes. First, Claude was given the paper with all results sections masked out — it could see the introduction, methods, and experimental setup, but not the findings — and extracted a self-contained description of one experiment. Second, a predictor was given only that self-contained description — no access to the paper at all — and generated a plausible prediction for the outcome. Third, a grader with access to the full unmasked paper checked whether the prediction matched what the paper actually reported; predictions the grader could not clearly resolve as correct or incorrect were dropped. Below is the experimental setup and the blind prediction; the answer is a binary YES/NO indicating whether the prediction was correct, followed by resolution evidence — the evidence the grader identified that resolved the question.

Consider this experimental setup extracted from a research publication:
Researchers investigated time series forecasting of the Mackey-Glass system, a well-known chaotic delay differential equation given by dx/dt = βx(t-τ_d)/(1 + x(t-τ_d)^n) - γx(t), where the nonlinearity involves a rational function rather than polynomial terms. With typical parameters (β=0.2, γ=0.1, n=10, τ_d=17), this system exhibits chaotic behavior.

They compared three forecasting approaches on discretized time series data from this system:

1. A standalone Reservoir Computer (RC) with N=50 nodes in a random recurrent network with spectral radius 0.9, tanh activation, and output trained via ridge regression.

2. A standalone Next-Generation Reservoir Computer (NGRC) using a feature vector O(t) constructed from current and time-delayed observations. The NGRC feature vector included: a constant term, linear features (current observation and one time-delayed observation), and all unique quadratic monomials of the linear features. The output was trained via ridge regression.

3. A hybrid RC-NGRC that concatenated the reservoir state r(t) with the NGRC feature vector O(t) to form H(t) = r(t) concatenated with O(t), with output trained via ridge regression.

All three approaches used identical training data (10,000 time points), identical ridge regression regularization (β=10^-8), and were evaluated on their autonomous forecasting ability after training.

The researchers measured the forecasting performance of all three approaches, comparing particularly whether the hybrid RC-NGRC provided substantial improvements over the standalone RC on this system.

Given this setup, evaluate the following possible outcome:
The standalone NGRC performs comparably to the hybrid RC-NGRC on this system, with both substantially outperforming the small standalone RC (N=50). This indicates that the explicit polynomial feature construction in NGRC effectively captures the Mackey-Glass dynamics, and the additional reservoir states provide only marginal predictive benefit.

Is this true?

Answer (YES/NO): NO